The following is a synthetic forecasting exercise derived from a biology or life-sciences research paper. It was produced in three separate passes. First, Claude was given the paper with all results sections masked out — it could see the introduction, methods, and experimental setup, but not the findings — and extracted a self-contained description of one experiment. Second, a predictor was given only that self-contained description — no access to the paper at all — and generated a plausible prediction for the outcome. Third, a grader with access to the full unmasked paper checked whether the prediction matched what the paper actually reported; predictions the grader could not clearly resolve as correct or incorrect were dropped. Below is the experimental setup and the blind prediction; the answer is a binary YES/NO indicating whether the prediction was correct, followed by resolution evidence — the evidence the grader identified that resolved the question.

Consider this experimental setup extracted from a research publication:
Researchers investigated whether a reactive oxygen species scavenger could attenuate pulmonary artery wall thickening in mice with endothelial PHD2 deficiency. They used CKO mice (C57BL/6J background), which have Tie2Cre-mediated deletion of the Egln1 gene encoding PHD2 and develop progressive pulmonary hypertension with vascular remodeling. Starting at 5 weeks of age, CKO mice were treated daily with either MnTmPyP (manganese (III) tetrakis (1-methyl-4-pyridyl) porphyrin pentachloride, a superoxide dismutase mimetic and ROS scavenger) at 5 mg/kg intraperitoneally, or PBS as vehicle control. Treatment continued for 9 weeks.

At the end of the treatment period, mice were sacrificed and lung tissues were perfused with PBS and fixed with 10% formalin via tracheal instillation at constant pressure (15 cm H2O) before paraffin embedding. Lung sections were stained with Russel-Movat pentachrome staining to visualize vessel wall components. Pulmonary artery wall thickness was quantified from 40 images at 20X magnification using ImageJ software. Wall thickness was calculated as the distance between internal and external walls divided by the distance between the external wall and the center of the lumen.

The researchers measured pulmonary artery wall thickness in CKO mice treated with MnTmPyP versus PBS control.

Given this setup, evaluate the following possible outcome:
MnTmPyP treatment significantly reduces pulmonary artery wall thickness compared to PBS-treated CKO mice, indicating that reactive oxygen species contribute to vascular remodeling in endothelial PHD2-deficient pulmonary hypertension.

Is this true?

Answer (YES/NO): YES